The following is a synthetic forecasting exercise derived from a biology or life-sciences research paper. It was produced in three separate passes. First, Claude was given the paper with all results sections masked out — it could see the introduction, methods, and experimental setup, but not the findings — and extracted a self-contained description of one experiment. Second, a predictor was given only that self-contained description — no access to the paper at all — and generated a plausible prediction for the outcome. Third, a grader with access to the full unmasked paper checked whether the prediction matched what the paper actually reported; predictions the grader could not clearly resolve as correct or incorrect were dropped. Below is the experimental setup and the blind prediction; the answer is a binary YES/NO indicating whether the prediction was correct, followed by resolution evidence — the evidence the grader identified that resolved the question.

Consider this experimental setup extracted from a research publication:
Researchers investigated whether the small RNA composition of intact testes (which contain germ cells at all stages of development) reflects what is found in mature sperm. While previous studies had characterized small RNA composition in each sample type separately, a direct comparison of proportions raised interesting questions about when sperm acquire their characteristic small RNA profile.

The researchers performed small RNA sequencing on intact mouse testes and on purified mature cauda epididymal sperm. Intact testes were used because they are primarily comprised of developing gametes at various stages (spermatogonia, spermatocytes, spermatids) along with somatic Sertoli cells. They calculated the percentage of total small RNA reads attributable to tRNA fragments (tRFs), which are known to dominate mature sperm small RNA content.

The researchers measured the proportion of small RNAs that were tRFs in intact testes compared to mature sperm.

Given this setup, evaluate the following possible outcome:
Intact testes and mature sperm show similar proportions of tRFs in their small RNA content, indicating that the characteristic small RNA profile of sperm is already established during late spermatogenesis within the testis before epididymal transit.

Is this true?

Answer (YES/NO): NO